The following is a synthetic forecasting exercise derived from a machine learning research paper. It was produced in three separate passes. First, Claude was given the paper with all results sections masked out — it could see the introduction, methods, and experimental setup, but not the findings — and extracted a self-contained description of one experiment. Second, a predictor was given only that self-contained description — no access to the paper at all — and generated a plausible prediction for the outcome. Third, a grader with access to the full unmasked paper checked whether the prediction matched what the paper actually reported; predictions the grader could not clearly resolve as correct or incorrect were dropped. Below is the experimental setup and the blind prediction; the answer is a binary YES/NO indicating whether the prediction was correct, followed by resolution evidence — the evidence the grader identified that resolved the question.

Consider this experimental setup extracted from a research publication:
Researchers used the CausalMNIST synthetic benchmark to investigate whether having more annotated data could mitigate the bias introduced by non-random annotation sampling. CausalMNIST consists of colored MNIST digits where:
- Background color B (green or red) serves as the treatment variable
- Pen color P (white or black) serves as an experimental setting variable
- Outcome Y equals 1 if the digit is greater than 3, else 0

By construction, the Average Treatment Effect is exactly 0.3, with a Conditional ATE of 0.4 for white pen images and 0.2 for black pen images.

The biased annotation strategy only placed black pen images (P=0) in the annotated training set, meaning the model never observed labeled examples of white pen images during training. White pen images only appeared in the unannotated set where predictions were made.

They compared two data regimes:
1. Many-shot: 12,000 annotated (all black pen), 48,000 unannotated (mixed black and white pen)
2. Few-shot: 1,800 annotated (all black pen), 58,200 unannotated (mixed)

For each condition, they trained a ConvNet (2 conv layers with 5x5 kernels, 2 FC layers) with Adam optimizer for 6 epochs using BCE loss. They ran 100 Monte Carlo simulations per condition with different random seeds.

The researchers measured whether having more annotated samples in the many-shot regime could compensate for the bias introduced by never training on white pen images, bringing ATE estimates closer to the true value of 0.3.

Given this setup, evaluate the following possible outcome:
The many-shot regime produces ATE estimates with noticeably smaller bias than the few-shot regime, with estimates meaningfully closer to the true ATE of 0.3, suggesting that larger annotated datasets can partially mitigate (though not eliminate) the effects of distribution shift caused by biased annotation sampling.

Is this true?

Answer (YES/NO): NO